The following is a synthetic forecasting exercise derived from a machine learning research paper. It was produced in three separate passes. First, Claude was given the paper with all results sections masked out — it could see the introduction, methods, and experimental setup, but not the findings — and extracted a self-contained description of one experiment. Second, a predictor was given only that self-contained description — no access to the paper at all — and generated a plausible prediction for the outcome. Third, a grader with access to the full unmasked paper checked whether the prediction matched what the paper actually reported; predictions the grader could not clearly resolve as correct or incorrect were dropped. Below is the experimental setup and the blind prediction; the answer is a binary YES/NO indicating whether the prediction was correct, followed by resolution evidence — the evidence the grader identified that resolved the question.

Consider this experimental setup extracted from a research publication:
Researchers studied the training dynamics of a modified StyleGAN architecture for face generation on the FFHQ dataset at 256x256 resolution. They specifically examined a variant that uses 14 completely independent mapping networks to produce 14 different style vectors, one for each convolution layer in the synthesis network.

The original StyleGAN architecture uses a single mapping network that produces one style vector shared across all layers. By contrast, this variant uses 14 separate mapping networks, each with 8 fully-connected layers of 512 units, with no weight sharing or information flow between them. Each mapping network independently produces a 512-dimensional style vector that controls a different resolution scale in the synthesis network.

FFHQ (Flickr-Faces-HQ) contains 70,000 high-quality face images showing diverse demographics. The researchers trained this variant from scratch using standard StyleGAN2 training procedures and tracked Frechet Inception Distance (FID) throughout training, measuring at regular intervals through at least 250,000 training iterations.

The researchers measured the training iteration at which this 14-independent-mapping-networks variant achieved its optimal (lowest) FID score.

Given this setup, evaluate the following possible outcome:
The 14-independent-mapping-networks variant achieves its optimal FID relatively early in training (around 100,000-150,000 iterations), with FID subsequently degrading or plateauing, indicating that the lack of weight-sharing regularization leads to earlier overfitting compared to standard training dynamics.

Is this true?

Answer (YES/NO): NO